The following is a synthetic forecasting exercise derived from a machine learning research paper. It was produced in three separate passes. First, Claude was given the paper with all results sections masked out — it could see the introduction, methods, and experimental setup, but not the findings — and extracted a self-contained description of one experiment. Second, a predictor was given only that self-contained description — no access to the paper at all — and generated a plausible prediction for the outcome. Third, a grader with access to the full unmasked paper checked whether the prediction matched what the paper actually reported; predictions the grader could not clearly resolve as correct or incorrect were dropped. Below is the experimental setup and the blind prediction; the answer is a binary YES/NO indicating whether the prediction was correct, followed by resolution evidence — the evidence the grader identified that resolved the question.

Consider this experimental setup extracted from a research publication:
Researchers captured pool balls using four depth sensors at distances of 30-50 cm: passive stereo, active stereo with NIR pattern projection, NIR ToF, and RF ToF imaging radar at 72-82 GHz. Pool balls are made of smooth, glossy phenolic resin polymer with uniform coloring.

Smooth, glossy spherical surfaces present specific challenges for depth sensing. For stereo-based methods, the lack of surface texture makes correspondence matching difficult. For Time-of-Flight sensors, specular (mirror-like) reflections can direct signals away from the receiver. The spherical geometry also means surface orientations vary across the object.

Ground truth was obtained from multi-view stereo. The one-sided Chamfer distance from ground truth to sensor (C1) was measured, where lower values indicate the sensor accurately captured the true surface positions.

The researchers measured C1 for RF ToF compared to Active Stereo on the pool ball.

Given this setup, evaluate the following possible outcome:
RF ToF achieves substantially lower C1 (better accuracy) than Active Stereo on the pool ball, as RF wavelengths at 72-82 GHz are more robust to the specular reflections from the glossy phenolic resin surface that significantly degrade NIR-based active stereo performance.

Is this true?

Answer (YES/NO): NO